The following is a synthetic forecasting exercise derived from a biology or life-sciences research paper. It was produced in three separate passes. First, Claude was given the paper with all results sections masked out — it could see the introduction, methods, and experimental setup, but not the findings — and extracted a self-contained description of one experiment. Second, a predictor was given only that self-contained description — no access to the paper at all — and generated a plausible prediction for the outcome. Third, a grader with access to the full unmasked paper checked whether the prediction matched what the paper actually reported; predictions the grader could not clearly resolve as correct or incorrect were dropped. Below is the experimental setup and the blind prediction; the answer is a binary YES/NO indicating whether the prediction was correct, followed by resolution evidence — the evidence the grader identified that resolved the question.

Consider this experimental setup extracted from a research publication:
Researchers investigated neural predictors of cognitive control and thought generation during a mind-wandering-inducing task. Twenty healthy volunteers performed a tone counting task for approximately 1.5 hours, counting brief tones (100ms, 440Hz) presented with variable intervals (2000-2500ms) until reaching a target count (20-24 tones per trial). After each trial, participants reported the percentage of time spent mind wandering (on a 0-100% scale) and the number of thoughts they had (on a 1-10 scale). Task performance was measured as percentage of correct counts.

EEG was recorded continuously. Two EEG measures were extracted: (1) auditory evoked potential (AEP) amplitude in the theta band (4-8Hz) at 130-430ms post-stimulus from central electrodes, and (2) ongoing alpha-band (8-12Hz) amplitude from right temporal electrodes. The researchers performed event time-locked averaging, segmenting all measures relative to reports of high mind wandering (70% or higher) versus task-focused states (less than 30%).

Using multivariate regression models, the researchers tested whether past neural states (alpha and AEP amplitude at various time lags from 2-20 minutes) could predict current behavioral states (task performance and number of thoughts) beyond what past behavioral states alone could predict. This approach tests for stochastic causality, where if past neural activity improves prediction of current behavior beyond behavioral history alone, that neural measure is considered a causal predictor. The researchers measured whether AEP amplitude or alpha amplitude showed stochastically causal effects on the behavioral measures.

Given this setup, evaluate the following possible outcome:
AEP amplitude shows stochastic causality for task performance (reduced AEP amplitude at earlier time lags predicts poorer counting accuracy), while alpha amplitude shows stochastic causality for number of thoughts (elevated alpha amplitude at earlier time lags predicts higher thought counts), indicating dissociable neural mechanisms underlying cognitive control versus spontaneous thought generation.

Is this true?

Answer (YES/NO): NO